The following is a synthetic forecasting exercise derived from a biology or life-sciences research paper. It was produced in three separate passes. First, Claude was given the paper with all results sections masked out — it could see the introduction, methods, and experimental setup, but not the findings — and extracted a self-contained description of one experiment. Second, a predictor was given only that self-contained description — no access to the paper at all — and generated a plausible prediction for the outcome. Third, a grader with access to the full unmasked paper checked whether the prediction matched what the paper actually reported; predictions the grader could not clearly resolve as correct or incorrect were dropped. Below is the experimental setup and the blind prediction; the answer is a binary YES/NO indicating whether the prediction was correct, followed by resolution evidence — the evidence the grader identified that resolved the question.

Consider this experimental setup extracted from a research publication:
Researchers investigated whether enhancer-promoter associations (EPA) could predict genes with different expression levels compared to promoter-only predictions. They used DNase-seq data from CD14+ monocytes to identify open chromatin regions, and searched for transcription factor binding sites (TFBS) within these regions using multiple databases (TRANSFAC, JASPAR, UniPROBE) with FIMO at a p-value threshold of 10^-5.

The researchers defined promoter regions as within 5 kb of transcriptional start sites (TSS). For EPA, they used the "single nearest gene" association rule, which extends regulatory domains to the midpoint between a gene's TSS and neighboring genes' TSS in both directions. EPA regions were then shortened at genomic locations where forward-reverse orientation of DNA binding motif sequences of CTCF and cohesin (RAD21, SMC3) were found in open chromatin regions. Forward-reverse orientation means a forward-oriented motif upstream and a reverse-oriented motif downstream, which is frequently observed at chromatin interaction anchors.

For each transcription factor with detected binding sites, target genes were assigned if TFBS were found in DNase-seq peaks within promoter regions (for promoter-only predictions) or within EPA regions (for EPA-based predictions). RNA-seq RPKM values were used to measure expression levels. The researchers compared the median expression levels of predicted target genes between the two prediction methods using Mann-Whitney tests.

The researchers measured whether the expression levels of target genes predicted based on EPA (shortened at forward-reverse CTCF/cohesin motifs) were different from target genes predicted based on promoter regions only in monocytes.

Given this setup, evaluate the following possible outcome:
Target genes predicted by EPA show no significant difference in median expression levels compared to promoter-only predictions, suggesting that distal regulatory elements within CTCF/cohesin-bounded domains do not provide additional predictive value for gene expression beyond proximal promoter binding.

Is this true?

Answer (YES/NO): NO